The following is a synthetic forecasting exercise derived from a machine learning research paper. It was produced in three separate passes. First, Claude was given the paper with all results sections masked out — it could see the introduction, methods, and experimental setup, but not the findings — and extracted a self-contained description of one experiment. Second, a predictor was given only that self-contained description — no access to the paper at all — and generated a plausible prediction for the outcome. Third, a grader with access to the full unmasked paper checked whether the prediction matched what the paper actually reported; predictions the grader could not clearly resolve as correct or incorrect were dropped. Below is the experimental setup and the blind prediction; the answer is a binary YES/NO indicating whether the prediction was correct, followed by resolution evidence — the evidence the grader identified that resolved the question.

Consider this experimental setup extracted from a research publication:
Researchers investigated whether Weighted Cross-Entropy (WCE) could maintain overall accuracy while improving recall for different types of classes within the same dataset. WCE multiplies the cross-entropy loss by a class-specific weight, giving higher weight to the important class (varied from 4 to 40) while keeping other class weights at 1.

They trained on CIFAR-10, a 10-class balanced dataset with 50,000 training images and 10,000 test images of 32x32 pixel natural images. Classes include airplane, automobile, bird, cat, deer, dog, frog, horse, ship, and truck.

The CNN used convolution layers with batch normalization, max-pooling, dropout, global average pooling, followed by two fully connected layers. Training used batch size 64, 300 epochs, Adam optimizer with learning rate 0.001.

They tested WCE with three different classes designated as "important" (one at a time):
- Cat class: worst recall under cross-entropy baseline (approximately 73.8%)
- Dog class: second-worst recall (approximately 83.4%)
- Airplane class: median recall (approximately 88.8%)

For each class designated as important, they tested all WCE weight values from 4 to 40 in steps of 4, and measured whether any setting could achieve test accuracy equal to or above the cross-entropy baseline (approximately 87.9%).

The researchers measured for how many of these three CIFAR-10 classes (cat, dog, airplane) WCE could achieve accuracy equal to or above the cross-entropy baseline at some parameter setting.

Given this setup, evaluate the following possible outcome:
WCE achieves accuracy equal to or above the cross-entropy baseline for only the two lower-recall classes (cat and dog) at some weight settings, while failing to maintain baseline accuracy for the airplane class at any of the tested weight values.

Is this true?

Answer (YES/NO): NO